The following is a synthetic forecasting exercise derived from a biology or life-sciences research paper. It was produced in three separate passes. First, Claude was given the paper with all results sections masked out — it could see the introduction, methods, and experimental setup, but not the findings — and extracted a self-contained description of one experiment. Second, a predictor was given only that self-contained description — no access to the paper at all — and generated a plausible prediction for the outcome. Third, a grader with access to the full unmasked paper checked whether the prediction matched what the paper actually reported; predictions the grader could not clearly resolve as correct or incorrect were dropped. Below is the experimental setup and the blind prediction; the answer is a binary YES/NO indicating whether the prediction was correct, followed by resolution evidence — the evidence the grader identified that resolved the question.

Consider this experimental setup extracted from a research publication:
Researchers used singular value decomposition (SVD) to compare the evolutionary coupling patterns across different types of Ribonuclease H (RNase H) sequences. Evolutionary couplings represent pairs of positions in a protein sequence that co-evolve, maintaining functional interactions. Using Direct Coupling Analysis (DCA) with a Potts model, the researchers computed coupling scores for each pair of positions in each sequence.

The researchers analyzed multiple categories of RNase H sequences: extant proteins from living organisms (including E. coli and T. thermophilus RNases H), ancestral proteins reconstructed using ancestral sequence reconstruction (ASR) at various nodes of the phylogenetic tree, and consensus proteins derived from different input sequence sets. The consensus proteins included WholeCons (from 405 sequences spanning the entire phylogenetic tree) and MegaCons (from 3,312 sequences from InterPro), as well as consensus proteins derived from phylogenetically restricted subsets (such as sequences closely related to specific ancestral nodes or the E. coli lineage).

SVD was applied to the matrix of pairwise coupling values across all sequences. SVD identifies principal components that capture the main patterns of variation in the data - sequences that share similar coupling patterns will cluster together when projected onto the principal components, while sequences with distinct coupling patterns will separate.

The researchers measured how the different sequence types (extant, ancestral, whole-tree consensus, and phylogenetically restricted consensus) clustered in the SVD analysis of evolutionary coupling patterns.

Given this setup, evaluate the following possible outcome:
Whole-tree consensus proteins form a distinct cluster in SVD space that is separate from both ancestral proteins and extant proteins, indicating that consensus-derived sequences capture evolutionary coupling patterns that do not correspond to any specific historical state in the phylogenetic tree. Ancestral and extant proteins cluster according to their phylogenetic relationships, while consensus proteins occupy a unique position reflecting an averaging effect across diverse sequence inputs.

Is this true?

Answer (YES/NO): NO